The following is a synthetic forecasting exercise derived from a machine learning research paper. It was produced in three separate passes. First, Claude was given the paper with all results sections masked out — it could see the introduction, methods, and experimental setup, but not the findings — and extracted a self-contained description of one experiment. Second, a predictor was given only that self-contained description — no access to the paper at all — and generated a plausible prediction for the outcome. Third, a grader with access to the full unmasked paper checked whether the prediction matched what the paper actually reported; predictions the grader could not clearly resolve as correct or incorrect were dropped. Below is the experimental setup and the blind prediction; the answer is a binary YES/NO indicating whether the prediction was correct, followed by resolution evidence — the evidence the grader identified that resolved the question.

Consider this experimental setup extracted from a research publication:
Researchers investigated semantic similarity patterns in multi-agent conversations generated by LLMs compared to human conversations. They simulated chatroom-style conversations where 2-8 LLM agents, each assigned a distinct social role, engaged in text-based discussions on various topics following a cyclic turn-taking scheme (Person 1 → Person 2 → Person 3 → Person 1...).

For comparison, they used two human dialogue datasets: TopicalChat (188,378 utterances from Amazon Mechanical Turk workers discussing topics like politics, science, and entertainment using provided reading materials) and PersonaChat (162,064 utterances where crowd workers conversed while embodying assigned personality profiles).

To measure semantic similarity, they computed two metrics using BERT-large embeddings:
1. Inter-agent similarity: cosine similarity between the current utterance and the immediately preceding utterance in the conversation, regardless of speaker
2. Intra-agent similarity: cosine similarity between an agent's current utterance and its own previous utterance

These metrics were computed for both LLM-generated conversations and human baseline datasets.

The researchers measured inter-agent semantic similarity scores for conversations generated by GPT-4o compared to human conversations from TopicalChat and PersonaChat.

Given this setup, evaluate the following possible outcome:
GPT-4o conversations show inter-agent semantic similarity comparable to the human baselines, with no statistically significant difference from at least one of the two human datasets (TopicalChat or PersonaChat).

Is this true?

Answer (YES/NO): NO